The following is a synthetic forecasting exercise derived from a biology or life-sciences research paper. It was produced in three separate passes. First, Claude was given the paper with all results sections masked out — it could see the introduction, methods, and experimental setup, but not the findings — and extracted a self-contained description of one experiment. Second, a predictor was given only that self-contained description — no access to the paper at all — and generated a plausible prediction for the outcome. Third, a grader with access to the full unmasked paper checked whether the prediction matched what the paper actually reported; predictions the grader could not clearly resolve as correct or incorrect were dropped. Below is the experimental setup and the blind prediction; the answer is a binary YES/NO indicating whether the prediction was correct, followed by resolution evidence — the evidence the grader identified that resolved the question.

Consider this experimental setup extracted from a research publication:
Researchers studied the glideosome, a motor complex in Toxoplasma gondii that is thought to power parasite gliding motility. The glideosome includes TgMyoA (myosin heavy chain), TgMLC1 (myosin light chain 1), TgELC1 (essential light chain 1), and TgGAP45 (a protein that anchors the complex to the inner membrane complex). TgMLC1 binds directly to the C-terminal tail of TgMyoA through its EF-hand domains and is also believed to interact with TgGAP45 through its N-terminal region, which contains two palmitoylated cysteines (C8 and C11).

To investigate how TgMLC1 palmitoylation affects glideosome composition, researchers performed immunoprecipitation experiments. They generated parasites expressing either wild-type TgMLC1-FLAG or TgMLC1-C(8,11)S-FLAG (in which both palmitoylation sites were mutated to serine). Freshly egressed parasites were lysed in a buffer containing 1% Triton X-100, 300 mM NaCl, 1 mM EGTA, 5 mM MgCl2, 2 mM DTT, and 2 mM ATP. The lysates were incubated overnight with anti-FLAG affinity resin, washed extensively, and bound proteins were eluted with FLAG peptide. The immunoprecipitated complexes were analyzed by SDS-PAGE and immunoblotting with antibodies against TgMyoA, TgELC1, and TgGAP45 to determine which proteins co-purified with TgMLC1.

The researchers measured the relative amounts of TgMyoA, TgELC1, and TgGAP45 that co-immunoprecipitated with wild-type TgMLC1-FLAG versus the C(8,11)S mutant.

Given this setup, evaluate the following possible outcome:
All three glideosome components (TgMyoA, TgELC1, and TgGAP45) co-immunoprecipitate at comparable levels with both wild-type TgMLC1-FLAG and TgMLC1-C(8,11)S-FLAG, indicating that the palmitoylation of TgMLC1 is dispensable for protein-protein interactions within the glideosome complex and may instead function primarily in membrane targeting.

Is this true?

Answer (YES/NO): NO